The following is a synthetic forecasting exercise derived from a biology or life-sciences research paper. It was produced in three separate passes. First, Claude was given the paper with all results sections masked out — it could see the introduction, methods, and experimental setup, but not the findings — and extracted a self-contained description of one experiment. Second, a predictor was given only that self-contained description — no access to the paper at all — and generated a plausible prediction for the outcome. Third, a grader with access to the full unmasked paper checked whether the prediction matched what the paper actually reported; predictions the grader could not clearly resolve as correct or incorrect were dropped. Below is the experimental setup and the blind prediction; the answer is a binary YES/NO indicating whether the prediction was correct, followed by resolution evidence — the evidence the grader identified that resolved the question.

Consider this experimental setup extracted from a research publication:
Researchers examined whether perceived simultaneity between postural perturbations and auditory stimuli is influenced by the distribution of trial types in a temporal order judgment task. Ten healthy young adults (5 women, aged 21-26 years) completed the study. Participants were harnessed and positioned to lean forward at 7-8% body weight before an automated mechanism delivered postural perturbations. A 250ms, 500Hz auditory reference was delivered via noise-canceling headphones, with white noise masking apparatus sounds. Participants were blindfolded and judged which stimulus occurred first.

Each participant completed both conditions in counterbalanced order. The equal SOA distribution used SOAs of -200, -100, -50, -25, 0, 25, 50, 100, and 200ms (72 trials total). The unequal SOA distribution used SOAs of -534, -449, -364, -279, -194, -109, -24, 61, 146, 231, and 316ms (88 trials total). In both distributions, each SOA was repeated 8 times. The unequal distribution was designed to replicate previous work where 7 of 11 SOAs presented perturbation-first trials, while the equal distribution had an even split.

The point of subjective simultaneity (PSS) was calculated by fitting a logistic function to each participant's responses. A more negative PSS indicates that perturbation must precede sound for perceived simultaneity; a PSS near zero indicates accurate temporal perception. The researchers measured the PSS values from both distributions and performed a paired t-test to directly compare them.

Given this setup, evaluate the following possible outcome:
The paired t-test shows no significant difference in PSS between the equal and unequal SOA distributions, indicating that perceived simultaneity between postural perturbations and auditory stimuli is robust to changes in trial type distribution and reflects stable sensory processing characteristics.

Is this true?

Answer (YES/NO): YES